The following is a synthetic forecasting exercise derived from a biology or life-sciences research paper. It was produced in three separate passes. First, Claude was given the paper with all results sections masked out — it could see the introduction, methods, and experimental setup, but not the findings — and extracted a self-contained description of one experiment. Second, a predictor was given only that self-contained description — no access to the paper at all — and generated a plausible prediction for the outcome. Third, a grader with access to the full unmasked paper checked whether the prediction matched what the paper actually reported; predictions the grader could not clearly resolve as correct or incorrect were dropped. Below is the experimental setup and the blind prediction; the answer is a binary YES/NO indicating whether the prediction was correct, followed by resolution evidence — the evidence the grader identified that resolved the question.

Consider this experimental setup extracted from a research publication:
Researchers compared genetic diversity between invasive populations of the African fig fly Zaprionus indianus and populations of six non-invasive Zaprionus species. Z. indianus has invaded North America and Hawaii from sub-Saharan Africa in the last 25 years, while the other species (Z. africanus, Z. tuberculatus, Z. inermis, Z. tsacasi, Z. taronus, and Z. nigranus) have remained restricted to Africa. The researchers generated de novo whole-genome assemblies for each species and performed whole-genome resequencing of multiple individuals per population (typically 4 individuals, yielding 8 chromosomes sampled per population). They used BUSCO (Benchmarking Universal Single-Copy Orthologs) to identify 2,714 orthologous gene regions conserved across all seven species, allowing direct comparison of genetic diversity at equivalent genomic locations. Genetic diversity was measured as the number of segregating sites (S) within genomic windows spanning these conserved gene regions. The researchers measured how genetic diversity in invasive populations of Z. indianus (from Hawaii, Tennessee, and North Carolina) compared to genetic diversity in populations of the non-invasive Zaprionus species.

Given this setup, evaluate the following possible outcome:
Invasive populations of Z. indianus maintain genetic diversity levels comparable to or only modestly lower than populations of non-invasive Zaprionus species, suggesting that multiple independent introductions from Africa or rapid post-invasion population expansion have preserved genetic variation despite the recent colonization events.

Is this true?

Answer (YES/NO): NO